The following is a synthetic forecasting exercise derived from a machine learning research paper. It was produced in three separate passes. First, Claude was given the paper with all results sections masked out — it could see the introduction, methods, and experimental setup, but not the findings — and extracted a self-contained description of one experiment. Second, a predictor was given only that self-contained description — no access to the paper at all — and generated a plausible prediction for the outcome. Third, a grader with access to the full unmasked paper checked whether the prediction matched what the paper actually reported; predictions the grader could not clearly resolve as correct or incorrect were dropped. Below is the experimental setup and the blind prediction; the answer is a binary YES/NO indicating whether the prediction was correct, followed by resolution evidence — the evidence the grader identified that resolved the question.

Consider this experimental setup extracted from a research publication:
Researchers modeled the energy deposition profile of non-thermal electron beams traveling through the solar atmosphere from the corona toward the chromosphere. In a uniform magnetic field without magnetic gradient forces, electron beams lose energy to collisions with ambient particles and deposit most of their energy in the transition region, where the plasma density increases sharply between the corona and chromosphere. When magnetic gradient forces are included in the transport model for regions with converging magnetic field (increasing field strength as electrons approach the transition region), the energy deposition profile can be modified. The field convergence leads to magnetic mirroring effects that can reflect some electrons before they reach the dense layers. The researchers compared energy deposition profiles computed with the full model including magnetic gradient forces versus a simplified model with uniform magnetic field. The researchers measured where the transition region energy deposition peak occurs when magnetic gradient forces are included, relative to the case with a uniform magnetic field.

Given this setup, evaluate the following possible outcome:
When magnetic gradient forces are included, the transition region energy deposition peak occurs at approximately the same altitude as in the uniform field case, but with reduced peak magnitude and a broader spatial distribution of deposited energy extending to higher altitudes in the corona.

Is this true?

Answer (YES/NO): NO